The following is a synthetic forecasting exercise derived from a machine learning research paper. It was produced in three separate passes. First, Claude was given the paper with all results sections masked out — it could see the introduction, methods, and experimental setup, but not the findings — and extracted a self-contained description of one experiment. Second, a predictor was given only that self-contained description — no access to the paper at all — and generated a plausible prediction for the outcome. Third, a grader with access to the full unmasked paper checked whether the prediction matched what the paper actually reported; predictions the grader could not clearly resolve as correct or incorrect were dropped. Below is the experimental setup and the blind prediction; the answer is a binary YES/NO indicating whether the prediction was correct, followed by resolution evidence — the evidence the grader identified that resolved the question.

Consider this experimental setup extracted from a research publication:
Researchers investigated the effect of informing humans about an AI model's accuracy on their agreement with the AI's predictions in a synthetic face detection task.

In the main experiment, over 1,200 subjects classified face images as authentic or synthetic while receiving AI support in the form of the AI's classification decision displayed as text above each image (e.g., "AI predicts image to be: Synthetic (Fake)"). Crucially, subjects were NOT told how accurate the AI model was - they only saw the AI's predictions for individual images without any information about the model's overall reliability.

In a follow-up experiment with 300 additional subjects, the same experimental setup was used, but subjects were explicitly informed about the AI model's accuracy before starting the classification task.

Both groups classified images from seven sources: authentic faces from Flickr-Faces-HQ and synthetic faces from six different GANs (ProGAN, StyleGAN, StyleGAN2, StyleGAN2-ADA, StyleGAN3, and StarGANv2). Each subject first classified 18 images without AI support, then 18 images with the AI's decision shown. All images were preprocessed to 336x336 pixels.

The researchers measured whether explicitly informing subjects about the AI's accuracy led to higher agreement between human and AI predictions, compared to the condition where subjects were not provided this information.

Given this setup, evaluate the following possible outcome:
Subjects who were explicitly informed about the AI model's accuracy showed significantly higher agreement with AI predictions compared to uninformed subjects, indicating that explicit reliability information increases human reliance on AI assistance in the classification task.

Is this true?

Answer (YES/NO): NO